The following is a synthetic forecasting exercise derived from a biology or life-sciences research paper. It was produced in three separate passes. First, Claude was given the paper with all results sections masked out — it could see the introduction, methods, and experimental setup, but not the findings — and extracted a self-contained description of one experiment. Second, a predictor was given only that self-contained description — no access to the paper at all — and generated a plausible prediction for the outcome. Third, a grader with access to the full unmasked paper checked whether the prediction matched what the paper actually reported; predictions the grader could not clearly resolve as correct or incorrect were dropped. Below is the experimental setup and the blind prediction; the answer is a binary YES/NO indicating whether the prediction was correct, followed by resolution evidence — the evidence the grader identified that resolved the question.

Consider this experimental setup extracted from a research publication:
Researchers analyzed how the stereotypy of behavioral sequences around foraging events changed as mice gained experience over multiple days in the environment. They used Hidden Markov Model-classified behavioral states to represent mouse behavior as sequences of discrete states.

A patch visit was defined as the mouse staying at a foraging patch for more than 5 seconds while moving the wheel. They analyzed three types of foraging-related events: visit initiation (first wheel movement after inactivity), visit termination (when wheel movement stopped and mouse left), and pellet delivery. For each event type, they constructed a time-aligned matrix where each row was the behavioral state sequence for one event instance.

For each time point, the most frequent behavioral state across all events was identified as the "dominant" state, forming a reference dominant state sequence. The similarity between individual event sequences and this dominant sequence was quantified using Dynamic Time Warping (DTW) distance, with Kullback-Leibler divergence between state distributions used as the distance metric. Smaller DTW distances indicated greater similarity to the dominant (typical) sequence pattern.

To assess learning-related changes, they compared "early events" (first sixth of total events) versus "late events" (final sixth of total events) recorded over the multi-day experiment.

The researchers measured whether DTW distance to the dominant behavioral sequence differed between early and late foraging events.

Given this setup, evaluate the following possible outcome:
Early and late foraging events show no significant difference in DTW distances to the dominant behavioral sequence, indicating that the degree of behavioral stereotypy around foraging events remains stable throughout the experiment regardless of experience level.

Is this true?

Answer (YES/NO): NO